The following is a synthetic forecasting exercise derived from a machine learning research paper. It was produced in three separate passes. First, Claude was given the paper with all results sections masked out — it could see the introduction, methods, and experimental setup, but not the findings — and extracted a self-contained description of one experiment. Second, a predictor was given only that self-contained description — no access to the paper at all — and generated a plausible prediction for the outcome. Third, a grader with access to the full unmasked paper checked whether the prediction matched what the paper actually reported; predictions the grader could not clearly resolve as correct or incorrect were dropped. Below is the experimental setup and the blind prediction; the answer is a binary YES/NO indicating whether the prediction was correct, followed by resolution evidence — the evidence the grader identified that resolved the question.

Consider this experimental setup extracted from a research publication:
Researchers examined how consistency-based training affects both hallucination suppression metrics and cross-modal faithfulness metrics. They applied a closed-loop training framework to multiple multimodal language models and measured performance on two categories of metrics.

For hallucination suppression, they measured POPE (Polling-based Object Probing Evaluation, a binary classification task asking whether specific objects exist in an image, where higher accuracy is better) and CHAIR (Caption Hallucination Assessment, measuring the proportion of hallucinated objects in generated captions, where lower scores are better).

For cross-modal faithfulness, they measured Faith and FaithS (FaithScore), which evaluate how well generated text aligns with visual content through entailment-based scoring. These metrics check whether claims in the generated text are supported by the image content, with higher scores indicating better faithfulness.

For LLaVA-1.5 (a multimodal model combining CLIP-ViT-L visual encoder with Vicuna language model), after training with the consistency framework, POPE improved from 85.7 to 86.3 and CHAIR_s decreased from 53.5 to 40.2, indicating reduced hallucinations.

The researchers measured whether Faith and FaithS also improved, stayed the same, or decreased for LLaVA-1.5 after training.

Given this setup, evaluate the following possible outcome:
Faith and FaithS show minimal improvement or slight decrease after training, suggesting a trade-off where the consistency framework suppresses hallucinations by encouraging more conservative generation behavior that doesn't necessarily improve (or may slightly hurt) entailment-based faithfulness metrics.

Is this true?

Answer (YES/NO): YES